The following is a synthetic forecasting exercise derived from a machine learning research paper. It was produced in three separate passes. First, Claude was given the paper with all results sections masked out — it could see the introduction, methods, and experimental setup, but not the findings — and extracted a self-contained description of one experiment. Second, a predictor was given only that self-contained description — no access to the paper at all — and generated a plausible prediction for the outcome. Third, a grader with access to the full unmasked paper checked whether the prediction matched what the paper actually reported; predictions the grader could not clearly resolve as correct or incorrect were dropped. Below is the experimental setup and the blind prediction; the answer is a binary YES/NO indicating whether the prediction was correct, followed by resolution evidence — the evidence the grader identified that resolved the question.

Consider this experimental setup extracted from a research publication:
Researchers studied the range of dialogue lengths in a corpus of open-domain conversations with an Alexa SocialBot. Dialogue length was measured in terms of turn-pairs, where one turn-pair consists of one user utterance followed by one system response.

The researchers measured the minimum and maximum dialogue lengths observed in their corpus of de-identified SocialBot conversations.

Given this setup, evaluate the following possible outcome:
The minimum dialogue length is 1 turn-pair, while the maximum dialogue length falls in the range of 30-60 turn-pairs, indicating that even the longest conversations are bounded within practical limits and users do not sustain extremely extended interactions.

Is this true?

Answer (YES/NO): NO